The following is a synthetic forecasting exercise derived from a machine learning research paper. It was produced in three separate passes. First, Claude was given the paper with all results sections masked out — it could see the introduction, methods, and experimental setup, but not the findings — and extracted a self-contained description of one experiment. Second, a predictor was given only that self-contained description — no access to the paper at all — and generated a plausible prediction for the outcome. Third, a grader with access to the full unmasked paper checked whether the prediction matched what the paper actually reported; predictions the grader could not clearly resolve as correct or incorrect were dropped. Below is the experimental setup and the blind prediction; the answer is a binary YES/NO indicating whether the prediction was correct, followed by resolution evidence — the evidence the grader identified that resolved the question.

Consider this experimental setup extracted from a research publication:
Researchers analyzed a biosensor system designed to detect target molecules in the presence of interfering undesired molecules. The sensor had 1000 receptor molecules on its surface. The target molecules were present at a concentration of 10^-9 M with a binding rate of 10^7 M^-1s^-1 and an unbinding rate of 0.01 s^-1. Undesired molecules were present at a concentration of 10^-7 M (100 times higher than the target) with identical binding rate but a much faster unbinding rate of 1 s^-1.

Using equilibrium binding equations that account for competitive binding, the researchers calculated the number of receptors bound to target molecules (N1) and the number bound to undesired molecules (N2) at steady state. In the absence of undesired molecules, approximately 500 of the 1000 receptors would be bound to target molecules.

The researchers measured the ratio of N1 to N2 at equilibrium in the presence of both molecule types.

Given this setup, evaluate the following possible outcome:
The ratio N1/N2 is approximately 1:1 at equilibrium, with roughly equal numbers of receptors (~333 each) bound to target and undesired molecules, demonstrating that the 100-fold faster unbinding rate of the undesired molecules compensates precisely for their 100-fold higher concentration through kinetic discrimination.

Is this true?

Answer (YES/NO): YES